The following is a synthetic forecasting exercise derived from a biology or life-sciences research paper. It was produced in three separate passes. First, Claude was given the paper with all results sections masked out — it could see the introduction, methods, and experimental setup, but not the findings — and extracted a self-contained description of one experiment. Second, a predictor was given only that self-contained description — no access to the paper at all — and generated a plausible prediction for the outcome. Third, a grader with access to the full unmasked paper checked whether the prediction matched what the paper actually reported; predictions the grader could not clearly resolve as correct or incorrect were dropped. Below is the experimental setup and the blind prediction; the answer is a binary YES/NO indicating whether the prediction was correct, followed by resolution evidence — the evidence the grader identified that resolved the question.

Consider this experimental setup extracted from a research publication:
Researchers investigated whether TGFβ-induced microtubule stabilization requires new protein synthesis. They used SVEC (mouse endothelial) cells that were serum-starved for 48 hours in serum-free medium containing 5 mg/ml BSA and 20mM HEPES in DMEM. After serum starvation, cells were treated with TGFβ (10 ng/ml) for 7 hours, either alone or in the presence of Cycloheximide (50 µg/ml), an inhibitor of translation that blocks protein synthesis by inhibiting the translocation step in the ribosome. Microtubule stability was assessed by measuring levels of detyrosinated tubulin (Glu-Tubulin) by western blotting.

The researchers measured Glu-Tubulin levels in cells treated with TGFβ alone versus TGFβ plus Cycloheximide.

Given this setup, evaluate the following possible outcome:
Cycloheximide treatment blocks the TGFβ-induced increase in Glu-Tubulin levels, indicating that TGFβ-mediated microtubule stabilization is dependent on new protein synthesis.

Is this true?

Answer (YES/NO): YES